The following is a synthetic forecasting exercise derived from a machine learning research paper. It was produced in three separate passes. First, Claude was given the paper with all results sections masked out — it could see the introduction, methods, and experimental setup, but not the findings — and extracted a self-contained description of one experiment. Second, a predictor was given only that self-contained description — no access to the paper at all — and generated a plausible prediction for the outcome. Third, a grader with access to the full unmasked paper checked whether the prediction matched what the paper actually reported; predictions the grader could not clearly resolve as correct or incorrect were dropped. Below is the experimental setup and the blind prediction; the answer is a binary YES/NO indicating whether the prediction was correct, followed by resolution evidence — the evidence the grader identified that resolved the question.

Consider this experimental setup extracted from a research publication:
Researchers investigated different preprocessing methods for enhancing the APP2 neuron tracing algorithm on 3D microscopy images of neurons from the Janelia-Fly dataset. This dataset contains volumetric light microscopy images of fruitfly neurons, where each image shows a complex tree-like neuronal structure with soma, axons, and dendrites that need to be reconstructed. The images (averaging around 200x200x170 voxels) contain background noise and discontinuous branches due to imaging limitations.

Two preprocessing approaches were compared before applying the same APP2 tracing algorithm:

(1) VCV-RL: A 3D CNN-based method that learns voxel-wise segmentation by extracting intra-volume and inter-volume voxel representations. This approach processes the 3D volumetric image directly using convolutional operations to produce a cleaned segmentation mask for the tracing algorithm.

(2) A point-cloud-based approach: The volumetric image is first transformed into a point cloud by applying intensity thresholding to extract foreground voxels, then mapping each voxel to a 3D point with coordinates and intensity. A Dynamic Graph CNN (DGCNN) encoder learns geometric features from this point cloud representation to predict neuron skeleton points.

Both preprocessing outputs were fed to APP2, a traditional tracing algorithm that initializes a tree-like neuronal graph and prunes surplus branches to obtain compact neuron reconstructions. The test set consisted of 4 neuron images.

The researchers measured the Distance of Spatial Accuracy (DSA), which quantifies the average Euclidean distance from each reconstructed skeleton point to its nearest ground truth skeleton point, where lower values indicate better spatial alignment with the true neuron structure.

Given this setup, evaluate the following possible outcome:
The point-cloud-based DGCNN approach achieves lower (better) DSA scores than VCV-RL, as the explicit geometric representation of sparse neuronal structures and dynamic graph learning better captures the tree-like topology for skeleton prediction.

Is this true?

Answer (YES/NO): NO